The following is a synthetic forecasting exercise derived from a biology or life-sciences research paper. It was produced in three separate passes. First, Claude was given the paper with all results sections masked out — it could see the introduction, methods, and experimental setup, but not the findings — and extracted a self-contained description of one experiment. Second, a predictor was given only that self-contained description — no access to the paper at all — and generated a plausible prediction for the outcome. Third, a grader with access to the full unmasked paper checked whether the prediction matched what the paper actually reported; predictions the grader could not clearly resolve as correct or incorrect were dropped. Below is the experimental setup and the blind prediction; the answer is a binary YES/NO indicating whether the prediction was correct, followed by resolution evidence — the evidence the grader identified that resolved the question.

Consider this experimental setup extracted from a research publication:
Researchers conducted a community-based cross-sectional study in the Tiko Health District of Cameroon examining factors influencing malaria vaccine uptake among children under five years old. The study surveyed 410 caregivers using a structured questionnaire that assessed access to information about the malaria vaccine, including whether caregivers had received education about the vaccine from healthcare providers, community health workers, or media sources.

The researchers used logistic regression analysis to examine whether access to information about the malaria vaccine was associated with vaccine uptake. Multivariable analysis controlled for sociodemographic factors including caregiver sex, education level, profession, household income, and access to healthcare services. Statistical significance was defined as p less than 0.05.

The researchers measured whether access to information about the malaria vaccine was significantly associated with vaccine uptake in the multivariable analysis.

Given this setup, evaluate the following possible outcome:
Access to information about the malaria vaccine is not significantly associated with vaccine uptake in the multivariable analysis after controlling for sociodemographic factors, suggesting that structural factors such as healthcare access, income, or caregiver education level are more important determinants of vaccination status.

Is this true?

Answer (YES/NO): NO